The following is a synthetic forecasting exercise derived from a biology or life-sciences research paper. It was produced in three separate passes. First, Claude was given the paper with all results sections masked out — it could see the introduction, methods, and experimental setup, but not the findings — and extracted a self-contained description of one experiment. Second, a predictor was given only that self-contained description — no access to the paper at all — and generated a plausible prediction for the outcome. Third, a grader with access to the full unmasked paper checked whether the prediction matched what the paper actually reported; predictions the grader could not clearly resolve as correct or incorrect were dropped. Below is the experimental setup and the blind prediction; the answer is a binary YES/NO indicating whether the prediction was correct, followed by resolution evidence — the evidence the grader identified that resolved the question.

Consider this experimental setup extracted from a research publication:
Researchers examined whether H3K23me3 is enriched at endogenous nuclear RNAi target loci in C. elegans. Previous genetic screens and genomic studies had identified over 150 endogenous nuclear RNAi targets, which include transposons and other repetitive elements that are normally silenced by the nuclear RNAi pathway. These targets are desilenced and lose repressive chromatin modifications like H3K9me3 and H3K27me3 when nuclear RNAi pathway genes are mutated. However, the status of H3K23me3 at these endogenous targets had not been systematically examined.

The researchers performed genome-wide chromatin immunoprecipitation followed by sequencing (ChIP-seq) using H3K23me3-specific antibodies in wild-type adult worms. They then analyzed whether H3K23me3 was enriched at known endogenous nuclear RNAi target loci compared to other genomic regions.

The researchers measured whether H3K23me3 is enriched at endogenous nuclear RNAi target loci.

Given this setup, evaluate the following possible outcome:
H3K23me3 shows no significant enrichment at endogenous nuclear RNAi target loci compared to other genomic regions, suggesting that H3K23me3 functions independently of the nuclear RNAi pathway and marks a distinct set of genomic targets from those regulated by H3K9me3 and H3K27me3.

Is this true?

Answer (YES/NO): NO